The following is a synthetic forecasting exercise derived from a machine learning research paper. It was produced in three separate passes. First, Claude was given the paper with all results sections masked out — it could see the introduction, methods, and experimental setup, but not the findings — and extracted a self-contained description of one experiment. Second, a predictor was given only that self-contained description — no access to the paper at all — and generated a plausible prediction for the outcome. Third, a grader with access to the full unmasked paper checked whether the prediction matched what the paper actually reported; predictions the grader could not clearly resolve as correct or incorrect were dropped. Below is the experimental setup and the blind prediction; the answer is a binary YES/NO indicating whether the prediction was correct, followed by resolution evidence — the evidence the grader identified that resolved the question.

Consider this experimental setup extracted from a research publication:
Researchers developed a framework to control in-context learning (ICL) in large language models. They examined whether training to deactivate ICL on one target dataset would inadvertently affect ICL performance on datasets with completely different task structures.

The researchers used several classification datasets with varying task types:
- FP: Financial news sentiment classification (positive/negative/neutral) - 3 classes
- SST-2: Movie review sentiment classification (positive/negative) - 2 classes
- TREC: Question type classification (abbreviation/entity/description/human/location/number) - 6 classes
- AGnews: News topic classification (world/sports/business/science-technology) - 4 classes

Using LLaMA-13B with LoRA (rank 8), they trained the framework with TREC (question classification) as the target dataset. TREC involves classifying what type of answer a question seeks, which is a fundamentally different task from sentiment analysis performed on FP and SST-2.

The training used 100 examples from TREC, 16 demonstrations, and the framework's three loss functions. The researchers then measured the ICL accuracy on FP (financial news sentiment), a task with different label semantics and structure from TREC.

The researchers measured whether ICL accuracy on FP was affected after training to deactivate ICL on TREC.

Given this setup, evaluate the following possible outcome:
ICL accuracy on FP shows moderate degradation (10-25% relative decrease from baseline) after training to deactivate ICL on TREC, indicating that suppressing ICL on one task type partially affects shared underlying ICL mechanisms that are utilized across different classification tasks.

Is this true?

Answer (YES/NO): NO